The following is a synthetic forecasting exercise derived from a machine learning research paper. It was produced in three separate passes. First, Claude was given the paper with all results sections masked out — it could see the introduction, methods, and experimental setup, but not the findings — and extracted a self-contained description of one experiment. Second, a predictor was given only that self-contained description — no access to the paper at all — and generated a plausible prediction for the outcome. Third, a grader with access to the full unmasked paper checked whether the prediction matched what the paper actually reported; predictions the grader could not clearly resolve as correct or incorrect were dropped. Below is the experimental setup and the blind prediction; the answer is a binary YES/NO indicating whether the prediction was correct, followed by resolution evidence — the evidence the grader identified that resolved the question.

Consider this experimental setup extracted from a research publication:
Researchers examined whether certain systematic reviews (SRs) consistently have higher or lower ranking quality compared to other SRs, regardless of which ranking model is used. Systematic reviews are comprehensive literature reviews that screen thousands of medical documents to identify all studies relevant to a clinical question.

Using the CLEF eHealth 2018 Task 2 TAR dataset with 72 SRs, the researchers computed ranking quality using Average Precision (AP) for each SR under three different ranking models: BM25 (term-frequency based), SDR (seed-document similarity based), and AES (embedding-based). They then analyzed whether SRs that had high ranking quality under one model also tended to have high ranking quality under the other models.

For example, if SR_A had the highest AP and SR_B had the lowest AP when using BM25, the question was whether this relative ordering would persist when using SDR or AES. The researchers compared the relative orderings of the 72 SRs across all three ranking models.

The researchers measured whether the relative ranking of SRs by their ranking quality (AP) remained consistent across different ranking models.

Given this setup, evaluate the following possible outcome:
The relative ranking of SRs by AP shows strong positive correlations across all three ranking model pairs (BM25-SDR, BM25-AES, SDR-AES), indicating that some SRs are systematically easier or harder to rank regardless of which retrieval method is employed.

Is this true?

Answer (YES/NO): YES